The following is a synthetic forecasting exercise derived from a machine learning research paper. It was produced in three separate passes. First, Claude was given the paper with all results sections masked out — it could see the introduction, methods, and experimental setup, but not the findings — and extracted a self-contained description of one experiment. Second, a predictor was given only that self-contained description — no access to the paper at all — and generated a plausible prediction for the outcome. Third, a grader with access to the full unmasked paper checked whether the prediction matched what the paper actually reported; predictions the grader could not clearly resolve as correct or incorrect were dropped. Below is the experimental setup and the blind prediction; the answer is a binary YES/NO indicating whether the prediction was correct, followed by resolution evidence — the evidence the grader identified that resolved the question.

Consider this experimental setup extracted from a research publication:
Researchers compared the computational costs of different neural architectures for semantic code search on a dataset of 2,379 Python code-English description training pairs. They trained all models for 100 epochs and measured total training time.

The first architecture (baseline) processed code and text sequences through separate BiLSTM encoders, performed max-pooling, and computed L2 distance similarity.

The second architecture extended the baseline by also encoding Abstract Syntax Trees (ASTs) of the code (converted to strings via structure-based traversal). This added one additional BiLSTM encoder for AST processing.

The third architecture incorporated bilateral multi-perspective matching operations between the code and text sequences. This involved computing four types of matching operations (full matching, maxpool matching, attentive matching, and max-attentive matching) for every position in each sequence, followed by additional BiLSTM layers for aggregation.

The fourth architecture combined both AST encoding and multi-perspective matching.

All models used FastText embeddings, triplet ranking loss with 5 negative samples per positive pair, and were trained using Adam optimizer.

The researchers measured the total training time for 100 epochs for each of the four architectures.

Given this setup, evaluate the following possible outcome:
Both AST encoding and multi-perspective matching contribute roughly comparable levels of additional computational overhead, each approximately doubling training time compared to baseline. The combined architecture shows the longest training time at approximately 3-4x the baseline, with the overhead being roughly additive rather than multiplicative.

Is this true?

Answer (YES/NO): NO